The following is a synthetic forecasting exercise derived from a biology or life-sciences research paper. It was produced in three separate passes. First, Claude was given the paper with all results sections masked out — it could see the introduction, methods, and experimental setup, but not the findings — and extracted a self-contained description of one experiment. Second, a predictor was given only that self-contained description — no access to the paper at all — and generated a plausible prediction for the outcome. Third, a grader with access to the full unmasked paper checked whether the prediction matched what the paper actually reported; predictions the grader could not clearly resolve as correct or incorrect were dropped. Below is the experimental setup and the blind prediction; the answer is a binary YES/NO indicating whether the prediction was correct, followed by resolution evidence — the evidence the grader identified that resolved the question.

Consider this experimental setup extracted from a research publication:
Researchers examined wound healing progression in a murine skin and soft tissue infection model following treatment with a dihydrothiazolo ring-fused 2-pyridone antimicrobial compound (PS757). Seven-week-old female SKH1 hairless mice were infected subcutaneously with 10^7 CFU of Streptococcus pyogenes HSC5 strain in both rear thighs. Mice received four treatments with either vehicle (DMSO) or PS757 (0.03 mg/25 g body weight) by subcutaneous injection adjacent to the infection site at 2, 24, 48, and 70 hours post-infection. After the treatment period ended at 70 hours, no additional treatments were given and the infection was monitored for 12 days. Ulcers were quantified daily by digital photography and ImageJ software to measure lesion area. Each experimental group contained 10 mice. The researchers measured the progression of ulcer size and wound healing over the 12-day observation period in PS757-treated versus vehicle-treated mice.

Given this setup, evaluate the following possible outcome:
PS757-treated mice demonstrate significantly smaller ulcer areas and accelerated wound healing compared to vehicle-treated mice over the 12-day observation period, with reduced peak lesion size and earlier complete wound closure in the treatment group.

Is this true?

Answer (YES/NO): YES